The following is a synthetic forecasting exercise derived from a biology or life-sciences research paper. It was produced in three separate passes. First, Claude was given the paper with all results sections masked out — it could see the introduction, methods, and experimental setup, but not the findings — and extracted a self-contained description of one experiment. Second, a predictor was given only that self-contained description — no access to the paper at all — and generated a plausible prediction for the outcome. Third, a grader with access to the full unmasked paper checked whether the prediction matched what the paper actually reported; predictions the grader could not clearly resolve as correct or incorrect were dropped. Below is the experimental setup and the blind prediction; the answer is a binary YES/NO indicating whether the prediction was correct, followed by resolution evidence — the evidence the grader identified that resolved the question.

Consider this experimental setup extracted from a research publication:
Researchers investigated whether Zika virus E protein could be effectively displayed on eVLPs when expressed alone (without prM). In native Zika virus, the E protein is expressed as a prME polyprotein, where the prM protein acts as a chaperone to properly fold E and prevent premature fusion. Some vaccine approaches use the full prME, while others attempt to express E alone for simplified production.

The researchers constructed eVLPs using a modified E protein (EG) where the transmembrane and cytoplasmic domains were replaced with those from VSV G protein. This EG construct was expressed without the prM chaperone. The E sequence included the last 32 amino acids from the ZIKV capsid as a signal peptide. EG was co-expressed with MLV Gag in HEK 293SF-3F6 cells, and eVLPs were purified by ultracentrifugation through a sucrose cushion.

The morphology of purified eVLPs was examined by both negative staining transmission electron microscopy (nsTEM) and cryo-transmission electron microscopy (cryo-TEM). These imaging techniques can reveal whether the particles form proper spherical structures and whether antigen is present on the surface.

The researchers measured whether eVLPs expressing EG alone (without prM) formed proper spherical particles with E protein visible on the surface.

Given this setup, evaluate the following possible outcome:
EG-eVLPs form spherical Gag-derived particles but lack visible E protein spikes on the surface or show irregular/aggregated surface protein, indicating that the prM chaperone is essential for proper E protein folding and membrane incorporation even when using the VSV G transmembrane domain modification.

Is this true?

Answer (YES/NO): NO